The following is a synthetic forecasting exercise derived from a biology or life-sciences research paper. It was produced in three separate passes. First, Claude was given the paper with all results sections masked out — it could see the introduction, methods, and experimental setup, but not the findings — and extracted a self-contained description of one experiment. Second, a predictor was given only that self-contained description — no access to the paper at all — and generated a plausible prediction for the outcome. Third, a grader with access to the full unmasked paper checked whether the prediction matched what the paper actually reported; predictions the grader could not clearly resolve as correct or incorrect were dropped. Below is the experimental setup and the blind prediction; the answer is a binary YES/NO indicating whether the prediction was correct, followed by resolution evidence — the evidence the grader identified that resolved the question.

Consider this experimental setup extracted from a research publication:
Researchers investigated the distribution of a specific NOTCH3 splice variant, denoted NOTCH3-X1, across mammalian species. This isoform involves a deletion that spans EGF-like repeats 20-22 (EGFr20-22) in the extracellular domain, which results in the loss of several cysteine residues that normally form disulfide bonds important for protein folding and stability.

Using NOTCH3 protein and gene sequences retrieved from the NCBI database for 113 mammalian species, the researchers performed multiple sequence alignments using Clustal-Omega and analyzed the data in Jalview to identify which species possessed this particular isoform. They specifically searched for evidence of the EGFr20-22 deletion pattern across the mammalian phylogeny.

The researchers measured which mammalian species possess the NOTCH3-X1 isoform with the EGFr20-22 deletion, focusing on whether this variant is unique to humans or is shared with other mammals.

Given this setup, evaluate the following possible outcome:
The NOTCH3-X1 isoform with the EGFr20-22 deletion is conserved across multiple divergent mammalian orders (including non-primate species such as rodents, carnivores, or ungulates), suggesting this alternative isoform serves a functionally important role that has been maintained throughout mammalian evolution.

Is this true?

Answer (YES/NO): NO